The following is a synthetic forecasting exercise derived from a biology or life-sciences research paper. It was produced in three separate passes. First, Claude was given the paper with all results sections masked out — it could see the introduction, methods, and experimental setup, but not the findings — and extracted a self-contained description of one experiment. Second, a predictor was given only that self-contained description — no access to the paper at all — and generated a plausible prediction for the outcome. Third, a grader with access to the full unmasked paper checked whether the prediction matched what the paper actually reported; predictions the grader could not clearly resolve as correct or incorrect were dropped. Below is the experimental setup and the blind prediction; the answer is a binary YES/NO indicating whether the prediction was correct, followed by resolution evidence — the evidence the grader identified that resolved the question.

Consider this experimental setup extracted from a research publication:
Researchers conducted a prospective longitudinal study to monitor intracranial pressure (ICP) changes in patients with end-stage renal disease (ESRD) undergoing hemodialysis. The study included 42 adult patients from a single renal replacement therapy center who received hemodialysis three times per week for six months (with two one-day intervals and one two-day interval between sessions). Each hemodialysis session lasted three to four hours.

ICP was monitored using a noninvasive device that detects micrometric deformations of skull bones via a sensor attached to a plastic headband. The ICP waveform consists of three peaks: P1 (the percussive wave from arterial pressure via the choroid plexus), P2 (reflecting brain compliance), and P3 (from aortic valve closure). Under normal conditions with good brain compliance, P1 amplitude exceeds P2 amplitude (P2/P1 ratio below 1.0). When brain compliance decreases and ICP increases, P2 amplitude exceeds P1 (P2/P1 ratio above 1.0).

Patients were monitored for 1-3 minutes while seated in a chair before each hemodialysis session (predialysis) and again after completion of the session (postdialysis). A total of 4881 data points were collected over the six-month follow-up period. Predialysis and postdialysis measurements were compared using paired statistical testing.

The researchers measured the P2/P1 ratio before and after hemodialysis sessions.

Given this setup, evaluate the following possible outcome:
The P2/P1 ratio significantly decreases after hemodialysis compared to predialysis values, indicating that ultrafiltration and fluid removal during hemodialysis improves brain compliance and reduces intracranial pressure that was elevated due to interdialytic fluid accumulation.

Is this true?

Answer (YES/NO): YES